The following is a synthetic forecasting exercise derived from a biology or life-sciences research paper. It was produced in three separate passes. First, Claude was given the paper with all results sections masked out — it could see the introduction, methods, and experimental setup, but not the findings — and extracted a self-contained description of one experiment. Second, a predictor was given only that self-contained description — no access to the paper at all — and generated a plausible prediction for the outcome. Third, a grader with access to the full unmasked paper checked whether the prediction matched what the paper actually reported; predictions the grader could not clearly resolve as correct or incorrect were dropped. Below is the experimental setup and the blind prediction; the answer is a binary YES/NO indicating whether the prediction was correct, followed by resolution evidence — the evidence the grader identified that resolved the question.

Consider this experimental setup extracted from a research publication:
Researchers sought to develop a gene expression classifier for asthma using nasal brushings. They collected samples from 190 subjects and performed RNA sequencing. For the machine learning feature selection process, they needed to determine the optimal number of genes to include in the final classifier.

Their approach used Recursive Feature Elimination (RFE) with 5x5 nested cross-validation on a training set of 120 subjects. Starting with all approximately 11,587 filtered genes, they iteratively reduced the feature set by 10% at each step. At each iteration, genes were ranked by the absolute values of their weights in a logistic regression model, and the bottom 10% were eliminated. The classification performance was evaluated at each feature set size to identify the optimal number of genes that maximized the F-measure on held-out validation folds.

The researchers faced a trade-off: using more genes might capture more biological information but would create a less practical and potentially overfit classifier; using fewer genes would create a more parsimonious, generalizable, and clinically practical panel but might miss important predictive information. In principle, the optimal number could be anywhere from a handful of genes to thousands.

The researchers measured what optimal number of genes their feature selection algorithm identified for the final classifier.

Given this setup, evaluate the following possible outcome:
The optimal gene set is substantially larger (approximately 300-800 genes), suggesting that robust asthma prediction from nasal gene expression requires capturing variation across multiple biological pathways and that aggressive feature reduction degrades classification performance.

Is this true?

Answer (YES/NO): NO